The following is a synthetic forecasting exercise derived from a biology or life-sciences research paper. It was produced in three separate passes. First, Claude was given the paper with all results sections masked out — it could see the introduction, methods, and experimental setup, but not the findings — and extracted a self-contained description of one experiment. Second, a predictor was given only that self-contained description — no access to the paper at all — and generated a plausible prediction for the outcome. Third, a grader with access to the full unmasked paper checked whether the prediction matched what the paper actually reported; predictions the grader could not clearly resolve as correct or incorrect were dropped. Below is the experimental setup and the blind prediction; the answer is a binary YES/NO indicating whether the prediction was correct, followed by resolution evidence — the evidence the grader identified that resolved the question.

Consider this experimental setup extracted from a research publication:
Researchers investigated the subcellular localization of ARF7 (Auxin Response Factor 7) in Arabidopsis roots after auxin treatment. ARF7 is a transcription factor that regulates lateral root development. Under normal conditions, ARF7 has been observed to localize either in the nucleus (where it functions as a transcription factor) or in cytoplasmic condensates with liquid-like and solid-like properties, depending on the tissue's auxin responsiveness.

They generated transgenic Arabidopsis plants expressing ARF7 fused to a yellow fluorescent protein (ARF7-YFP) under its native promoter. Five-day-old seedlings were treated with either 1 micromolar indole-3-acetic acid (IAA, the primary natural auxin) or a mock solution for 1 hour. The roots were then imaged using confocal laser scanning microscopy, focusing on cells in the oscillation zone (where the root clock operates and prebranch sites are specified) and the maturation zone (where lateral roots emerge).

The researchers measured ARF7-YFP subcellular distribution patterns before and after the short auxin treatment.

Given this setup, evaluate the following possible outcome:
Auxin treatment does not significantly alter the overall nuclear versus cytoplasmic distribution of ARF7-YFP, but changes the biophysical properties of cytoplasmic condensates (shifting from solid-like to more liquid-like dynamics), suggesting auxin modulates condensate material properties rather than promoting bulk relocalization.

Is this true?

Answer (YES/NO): NO